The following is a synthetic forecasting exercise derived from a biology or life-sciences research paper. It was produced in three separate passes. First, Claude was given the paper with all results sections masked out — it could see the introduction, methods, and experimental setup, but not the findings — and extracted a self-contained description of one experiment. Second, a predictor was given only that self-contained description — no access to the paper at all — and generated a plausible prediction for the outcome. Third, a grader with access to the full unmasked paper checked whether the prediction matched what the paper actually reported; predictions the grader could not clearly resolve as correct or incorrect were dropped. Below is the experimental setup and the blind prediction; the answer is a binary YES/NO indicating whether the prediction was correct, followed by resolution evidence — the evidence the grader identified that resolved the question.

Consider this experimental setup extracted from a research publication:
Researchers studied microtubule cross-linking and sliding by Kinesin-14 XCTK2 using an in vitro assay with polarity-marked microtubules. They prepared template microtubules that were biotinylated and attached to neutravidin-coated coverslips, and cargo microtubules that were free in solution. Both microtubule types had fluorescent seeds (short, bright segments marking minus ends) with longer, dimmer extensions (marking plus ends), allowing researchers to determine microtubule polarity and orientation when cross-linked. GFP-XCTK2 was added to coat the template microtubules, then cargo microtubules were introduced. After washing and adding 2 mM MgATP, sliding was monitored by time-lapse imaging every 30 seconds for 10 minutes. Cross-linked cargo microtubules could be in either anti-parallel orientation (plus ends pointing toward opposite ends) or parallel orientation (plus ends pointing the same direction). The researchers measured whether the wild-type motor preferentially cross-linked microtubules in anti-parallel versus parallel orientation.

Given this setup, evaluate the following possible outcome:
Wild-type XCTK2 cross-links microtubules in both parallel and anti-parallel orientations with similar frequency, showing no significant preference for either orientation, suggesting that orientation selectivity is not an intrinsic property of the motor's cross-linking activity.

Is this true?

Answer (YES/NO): NO